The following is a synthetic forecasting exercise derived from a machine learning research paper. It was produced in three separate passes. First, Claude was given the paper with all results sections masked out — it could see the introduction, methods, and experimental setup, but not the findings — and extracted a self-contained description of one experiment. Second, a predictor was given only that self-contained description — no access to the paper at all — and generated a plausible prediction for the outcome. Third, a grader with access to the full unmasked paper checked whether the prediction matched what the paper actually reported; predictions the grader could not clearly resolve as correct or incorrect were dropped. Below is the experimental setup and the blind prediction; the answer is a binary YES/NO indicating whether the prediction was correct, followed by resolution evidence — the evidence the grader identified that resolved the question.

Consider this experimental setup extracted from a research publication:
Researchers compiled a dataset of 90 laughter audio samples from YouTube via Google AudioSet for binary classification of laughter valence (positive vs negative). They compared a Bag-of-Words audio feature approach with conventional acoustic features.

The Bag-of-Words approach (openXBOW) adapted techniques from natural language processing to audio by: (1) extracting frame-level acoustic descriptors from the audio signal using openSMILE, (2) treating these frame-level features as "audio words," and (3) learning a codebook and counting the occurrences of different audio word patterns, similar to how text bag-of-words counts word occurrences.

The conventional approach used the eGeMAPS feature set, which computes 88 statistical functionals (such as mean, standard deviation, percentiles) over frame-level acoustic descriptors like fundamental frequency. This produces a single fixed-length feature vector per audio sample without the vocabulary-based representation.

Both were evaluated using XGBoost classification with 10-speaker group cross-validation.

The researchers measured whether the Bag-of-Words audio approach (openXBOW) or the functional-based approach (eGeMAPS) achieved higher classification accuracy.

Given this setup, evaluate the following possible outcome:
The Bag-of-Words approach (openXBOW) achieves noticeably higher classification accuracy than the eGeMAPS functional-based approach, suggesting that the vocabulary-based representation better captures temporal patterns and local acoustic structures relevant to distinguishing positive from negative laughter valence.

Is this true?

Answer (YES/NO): YES